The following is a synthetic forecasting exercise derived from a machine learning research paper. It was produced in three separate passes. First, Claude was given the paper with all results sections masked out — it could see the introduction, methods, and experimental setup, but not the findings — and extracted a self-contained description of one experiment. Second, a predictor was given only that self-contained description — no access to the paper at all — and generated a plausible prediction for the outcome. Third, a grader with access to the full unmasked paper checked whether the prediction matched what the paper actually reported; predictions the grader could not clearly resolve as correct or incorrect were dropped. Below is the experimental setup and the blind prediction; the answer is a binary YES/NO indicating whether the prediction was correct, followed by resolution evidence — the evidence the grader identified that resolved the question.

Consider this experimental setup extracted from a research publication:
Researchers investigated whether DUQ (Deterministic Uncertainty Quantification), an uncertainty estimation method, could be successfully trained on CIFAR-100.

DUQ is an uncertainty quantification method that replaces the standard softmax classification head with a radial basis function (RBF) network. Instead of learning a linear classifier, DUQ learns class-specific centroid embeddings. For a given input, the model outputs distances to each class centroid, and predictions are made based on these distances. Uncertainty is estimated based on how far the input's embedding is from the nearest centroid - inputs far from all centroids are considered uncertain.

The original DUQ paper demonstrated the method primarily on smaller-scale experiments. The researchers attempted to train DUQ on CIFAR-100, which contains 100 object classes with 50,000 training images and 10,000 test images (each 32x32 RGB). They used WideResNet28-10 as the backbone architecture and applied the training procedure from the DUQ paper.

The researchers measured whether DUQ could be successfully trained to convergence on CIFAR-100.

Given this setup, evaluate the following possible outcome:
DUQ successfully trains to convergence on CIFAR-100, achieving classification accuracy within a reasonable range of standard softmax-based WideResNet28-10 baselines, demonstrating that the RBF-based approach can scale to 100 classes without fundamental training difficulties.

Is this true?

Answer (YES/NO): NO